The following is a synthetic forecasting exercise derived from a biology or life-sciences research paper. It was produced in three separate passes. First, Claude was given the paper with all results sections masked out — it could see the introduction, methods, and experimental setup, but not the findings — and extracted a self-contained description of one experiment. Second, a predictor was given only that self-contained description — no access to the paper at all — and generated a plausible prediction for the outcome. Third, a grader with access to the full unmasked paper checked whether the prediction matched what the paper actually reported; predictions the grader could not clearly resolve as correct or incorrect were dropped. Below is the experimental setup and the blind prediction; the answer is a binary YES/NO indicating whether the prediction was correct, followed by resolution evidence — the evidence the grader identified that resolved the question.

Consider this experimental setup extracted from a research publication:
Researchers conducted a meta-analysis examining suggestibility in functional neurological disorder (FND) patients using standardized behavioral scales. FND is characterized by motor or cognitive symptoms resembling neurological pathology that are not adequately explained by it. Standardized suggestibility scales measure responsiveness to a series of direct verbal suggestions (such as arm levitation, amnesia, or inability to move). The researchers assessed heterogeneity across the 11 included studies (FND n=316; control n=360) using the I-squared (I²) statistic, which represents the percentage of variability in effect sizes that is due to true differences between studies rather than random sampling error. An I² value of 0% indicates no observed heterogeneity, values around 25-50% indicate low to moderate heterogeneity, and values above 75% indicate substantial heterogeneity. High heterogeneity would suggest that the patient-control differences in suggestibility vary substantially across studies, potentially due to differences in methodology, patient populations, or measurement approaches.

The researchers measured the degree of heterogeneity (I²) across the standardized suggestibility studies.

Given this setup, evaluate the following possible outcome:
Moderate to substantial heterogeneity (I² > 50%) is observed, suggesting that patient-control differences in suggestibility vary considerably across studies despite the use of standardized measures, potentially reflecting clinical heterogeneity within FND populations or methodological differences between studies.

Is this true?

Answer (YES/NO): YES